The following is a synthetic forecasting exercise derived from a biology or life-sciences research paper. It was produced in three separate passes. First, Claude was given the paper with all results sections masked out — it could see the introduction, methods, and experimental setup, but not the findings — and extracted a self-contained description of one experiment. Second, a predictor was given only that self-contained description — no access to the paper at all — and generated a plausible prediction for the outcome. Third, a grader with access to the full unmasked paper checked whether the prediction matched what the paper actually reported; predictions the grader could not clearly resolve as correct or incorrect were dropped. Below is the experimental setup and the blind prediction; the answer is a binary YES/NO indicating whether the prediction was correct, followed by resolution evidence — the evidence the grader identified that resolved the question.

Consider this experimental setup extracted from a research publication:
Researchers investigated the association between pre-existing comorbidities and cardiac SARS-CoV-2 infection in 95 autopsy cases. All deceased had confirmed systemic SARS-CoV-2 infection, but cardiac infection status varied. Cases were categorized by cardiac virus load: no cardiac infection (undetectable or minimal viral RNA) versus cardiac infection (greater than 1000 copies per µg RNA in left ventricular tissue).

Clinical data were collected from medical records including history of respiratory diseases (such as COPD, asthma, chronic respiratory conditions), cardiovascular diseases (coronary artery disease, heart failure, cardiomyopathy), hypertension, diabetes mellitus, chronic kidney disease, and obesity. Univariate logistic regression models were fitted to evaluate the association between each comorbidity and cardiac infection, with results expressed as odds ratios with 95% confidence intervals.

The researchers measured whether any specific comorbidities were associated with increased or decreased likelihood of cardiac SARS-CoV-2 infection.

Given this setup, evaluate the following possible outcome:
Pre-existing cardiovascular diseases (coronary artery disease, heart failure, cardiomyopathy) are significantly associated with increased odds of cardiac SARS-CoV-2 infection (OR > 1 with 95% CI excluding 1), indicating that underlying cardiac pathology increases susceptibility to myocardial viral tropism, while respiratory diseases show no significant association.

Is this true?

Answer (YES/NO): NO